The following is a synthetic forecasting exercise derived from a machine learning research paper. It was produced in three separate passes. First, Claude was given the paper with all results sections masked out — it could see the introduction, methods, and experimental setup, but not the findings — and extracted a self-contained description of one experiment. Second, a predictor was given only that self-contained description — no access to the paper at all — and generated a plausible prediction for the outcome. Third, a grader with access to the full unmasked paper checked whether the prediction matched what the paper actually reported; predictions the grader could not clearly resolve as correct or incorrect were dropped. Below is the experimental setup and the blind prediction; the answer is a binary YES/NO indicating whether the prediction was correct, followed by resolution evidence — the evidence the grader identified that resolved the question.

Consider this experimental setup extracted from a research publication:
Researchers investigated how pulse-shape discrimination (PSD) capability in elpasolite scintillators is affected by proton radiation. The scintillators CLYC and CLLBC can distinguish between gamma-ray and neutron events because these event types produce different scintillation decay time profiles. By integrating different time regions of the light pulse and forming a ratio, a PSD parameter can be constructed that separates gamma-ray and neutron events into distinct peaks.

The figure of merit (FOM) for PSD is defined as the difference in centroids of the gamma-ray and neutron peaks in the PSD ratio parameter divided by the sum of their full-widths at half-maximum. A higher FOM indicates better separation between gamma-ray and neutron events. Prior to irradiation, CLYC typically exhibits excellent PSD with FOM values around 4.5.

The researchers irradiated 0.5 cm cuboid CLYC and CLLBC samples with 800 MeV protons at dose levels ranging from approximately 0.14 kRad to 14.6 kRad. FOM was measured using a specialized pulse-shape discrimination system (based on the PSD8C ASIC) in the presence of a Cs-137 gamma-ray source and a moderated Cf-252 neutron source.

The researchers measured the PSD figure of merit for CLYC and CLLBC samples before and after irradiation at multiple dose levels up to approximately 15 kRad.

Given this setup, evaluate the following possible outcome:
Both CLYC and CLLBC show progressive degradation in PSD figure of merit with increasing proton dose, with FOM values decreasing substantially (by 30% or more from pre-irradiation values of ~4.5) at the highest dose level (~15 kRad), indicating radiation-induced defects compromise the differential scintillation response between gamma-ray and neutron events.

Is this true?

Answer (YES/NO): NO